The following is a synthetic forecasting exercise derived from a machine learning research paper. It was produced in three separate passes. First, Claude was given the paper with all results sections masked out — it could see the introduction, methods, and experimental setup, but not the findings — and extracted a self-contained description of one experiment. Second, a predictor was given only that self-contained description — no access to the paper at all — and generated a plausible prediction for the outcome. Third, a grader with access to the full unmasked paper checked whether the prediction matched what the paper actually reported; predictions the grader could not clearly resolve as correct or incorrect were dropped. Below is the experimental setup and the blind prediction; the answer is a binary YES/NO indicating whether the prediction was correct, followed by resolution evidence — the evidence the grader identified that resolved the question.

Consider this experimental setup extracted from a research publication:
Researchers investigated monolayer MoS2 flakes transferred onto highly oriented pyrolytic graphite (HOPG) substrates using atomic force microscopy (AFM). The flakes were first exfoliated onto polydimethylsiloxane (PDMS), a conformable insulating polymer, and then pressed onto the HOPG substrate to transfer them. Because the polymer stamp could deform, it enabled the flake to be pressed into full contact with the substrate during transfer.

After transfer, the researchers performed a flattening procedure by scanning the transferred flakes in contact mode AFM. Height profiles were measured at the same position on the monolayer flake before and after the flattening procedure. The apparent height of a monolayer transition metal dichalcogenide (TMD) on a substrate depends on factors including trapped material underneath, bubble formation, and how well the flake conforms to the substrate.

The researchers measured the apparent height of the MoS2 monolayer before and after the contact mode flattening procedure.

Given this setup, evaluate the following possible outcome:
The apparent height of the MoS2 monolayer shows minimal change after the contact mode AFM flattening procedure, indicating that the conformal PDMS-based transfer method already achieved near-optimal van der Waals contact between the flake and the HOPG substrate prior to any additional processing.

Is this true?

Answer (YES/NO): NO